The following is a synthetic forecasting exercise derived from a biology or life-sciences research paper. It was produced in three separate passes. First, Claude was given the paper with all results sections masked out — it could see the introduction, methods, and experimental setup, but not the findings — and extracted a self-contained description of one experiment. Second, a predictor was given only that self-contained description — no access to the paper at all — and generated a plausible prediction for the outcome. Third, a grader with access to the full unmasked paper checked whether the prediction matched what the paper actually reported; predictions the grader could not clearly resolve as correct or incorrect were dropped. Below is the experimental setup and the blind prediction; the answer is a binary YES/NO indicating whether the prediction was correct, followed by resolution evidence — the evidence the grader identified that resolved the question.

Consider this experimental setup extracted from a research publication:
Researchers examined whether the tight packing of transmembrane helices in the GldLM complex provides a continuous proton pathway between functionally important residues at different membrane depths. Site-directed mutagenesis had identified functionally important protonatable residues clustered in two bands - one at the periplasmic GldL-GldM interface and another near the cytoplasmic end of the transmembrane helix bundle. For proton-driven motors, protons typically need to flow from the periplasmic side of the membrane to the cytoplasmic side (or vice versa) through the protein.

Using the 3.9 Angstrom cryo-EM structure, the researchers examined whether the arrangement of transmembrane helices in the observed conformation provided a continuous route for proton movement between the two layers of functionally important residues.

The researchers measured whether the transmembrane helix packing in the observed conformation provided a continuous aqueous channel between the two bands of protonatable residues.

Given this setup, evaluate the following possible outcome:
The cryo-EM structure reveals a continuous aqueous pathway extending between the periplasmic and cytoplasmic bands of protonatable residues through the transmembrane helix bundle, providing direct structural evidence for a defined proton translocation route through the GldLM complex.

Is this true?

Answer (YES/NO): NO